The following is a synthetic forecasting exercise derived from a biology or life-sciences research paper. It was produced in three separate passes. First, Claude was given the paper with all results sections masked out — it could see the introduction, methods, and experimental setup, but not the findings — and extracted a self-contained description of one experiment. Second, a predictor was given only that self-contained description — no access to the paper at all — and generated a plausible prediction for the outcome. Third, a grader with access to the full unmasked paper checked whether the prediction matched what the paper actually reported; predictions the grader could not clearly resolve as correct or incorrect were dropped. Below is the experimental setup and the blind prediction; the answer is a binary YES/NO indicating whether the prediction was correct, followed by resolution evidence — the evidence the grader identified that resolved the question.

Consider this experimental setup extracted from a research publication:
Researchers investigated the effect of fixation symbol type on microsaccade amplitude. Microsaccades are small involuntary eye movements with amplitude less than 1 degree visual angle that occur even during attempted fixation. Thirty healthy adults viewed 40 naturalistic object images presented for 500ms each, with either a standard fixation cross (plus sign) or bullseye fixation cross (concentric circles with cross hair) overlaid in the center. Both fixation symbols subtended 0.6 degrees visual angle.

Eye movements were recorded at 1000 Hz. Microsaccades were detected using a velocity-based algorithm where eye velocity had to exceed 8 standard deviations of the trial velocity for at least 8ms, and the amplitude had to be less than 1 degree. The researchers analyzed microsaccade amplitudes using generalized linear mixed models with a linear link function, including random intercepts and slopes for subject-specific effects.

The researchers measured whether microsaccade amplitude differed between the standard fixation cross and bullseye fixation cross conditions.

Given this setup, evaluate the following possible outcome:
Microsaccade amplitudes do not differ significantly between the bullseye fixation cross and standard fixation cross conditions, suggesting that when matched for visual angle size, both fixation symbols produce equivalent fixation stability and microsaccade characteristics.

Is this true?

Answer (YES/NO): NO